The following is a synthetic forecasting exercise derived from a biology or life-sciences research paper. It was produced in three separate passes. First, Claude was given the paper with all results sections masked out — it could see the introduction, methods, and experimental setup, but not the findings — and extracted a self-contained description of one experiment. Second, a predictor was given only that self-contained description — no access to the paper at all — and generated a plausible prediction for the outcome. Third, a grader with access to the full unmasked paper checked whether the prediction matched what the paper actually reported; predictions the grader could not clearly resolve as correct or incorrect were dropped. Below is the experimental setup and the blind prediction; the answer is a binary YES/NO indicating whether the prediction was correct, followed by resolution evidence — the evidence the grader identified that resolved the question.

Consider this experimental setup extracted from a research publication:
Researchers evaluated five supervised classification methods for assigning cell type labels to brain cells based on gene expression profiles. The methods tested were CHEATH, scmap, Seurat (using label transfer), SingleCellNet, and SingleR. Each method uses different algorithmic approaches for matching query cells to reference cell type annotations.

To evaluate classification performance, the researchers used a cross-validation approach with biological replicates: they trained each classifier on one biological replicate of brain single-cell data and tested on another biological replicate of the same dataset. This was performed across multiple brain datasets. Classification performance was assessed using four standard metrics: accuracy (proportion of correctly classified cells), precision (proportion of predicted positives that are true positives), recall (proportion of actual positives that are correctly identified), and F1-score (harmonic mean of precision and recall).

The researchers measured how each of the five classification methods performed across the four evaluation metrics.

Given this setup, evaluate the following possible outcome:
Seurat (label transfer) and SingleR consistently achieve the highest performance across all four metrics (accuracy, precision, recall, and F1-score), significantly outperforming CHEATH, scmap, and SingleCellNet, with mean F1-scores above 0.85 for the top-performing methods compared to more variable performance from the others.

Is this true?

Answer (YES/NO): NO